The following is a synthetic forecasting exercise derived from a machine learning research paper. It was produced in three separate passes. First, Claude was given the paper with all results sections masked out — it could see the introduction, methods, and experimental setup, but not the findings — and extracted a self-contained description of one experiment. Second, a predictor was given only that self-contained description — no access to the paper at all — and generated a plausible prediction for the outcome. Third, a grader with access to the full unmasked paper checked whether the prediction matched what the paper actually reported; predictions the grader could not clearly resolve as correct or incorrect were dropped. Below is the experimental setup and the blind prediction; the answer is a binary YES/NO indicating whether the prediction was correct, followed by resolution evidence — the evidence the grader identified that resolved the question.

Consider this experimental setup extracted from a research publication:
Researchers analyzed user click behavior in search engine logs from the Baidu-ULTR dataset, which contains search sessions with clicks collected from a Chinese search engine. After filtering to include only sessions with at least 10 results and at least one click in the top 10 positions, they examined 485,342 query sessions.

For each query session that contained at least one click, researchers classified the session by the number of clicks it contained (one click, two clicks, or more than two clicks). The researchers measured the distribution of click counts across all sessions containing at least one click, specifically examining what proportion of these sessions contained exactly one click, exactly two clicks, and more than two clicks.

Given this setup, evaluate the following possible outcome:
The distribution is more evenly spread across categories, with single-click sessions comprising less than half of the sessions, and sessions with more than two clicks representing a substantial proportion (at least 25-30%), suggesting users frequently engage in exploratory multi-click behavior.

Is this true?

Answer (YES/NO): NO